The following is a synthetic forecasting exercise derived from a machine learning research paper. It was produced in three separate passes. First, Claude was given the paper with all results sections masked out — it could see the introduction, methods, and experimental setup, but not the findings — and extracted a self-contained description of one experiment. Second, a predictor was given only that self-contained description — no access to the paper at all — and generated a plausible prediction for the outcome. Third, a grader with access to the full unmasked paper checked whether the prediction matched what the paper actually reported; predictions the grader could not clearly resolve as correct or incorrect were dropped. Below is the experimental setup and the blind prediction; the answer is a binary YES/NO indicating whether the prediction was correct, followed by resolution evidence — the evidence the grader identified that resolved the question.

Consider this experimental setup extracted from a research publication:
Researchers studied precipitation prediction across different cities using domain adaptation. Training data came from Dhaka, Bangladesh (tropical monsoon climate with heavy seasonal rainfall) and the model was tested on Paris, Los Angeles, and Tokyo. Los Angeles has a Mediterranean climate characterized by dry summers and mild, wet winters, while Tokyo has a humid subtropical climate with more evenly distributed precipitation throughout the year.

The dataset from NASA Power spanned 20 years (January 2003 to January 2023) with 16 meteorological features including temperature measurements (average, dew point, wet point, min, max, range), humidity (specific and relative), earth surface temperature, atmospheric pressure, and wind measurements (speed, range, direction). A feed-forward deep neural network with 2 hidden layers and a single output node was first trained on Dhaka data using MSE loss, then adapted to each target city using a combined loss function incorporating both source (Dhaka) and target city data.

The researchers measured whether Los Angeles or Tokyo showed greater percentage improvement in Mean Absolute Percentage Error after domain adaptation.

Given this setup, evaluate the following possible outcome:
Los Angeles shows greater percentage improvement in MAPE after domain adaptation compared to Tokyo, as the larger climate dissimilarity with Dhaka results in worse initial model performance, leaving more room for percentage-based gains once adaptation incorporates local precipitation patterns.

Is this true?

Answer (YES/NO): NO